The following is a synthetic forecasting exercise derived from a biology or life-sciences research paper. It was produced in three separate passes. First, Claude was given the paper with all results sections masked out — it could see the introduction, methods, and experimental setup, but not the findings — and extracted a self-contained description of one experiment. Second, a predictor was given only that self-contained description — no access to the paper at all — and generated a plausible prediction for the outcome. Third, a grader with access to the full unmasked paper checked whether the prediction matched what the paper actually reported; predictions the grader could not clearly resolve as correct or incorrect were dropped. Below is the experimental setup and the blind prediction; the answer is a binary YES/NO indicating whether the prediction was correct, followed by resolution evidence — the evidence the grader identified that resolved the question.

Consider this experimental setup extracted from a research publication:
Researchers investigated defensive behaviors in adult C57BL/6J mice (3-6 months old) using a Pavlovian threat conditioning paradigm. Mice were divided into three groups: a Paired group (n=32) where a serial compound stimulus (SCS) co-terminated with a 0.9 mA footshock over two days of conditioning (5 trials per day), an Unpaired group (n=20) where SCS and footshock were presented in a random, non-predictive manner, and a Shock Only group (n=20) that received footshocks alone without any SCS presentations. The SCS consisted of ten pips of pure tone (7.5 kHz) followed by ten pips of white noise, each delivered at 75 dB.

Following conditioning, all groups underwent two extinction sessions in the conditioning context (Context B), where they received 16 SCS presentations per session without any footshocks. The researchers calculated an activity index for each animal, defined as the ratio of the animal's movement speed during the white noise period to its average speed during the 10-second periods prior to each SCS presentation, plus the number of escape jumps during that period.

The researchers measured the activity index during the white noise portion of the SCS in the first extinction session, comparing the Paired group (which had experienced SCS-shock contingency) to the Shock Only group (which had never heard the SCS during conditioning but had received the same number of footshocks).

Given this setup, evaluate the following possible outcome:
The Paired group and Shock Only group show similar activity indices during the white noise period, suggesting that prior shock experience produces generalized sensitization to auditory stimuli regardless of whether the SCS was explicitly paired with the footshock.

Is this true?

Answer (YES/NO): NO